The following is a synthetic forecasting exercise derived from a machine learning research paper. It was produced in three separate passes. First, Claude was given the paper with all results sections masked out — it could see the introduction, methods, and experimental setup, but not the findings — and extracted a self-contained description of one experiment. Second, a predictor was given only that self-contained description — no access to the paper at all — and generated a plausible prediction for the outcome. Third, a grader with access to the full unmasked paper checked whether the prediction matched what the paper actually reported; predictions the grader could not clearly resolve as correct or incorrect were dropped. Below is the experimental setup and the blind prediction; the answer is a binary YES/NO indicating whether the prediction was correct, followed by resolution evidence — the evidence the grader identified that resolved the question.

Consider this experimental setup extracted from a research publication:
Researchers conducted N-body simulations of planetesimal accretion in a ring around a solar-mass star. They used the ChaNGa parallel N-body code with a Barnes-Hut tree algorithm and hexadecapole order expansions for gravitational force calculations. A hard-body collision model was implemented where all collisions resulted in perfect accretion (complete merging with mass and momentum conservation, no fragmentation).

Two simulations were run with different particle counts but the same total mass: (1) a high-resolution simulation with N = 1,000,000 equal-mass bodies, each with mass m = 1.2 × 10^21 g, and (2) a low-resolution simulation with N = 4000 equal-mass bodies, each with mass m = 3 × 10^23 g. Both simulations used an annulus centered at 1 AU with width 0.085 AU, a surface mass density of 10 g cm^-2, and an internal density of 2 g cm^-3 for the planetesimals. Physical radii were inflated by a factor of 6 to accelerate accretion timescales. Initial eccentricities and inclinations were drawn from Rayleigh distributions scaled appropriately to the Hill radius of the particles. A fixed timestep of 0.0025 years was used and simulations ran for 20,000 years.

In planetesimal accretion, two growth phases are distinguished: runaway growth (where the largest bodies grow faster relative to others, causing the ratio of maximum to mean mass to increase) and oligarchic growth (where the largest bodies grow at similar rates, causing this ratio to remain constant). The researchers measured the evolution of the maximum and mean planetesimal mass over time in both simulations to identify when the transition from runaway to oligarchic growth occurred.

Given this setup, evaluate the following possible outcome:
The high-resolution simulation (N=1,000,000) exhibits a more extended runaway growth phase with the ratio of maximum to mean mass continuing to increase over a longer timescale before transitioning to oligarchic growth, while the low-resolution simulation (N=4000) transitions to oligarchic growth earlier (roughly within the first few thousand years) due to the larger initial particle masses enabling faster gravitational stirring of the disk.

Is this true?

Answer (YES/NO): NO